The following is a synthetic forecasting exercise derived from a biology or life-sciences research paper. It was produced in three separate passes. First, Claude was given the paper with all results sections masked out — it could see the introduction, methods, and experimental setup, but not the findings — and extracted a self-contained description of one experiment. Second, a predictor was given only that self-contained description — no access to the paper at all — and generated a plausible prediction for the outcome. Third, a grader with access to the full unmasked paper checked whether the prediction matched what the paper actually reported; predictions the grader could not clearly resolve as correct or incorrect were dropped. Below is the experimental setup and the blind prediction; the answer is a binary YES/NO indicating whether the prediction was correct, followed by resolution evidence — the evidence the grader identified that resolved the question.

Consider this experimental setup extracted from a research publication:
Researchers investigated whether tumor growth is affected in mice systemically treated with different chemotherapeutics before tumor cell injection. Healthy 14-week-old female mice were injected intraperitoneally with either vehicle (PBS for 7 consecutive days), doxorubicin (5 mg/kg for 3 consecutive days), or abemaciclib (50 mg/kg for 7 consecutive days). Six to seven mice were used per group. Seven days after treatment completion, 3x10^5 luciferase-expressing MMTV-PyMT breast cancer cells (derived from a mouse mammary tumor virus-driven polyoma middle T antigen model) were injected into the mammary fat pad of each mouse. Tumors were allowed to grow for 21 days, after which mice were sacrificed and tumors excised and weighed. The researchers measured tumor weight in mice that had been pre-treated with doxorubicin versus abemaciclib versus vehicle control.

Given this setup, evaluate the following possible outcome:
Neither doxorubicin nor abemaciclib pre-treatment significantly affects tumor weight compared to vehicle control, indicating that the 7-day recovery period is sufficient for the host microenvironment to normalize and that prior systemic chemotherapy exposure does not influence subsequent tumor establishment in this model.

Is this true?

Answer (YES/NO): NO